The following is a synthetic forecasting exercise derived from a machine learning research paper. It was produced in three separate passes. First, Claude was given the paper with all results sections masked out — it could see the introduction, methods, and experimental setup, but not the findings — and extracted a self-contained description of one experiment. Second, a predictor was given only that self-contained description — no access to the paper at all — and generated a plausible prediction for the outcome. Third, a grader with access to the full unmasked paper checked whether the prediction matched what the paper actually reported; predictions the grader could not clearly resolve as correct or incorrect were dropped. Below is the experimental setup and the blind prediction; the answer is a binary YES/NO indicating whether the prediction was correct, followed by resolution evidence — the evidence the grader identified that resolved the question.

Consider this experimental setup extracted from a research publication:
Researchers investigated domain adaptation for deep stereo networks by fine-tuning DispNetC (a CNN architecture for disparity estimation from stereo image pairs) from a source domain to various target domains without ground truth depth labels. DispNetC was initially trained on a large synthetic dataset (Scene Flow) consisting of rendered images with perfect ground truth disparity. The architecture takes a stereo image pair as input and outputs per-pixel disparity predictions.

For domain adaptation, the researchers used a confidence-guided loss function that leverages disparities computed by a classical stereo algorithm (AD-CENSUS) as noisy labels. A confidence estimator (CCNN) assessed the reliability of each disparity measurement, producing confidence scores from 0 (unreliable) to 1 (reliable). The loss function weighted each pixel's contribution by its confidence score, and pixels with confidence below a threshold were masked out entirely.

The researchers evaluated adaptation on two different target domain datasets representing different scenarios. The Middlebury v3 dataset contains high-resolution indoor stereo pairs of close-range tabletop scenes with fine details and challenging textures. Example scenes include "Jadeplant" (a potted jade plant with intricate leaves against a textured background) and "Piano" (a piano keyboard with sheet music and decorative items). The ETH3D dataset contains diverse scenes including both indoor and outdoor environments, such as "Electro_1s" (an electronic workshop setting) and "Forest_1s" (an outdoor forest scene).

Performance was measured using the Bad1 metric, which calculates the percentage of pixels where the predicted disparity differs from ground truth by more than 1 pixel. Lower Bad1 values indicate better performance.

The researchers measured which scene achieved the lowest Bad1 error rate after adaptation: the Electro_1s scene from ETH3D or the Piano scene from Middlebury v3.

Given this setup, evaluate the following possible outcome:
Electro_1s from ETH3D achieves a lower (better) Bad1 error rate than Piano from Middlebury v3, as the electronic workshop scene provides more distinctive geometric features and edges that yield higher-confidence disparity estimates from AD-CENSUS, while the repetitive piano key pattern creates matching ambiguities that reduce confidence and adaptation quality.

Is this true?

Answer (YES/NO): YES